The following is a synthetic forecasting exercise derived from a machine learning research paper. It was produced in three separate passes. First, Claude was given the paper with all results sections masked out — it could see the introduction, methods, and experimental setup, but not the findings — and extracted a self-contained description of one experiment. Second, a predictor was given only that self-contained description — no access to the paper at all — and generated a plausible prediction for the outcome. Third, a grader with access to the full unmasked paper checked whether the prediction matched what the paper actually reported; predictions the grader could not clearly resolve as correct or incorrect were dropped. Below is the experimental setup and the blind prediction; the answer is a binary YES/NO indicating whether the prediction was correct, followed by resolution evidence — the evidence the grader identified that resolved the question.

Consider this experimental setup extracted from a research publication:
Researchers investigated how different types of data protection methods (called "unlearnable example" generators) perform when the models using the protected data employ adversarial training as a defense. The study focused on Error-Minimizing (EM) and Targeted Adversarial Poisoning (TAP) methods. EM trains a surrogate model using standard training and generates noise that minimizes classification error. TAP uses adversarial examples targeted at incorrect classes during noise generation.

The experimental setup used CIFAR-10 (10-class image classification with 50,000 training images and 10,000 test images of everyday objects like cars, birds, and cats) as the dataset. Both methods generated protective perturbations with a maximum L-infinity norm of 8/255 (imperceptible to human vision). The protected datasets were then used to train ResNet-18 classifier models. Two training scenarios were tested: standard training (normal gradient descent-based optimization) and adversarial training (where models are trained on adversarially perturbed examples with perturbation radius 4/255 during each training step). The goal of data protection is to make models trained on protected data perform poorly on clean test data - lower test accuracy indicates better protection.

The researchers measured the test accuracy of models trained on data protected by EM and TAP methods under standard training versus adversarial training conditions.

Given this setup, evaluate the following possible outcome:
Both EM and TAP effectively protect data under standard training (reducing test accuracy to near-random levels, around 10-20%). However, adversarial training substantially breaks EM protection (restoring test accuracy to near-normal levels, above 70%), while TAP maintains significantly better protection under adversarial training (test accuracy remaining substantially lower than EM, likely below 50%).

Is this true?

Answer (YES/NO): NO